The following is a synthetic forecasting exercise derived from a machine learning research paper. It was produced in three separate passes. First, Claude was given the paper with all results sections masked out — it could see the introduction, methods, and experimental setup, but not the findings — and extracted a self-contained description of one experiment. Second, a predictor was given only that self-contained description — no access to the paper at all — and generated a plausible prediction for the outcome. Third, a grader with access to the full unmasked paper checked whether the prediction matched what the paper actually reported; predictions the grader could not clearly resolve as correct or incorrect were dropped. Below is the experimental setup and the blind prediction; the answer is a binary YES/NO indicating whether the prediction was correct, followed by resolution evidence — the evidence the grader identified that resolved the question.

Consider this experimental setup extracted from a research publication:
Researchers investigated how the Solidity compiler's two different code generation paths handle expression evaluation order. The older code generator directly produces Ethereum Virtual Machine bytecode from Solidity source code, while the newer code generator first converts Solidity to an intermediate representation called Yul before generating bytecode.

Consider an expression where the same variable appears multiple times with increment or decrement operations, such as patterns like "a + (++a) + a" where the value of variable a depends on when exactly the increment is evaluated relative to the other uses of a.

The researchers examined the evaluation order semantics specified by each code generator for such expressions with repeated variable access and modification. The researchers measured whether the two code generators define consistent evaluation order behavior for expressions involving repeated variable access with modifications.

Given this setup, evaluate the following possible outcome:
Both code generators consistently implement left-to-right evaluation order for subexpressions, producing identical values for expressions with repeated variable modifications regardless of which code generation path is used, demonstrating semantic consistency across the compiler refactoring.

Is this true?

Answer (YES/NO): NO